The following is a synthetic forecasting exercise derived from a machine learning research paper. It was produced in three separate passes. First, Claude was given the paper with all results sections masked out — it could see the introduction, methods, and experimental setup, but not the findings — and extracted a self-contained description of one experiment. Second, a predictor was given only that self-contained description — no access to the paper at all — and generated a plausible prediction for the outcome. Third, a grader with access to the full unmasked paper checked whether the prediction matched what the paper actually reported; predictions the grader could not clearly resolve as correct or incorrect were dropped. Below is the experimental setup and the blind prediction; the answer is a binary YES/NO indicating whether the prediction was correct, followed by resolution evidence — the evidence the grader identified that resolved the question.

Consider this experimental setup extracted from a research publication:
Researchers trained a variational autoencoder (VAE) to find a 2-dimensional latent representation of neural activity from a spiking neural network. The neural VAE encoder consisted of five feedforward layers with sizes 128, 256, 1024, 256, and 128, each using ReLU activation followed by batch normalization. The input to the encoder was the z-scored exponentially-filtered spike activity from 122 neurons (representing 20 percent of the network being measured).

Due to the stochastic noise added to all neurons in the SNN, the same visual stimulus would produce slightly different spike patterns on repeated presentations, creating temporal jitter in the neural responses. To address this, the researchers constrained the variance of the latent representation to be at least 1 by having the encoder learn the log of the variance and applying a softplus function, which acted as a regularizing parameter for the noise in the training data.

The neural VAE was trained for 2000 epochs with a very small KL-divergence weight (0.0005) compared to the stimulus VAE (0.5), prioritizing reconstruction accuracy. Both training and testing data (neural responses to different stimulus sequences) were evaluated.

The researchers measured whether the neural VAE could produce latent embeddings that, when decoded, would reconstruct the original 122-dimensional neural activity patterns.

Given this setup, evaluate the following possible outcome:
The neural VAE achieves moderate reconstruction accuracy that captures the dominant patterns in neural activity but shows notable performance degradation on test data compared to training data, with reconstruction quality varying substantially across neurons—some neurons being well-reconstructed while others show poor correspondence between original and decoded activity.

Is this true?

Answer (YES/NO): NO